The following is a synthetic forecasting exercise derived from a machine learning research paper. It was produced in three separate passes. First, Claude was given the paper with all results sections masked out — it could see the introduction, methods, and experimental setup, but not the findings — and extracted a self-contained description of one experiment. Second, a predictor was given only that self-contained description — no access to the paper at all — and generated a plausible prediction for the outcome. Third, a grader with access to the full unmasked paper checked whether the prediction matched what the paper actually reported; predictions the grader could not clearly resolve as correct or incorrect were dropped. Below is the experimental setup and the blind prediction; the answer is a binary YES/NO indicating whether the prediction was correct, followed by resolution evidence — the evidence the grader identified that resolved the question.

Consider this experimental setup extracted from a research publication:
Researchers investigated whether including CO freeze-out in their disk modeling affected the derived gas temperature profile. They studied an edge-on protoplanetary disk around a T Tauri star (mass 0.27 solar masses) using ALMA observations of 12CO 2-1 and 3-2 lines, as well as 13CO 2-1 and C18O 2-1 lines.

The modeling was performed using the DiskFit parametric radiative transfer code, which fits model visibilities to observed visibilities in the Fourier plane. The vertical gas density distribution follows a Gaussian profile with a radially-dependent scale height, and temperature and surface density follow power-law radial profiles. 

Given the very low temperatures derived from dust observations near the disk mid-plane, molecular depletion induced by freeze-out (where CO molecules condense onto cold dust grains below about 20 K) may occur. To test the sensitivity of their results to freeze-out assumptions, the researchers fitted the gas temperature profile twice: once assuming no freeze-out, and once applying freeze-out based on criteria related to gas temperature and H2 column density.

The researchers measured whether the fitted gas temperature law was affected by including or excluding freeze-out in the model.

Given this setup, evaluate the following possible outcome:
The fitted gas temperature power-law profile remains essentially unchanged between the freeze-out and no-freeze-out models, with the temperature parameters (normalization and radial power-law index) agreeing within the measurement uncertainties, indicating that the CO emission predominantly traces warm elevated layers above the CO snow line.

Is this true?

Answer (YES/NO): YES